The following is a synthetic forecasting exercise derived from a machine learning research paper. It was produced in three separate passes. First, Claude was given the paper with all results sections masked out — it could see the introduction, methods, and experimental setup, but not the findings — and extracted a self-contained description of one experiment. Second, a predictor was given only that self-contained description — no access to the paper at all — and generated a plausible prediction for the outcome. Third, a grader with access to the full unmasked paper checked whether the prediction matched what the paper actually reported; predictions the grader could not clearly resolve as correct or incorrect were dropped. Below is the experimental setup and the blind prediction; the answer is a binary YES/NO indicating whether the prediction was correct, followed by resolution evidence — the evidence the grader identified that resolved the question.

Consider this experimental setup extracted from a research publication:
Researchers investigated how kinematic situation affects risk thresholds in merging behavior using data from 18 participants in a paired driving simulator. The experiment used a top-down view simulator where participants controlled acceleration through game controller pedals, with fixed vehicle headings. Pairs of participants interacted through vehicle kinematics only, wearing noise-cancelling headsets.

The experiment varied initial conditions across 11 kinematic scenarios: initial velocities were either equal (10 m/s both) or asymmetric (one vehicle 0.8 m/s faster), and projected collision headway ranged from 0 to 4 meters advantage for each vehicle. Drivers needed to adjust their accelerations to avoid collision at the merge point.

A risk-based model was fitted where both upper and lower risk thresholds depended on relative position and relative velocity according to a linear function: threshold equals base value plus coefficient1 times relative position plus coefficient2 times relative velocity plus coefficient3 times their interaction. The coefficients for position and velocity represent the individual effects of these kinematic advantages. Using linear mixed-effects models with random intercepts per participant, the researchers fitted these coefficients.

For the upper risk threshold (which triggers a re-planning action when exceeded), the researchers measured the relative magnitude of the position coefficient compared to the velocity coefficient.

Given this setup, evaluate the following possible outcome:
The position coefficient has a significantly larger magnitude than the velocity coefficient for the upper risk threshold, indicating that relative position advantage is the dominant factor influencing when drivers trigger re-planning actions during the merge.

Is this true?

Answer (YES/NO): NO